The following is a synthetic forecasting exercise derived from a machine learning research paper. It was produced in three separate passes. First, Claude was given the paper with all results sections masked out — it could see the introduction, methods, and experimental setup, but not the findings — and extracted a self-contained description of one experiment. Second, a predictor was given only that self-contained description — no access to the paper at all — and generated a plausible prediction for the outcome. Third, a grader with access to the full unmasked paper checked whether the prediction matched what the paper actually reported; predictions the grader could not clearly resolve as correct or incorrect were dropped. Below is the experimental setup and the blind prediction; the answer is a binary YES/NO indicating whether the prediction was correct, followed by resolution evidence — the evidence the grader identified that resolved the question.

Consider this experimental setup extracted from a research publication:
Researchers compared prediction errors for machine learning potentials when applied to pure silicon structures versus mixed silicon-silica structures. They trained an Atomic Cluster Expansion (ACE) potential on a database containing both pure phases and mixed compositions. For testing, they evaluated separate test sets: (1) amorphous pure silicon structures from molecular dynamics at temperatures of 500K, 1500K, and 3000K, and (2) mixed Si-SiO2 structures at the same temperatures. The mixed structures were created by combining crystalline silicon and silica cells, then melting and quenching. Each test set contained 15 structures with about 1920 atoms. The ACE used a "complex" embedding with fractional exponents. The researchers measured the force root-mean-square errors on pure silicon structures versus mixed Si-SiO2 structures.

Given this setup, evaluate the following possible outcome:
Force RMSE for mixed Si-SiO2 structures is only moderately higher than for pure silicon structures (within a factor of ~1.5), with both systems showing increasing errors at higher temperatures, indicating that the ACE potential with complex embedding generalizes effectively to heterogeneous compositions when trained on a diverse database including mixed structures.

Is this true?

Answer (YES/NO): NO